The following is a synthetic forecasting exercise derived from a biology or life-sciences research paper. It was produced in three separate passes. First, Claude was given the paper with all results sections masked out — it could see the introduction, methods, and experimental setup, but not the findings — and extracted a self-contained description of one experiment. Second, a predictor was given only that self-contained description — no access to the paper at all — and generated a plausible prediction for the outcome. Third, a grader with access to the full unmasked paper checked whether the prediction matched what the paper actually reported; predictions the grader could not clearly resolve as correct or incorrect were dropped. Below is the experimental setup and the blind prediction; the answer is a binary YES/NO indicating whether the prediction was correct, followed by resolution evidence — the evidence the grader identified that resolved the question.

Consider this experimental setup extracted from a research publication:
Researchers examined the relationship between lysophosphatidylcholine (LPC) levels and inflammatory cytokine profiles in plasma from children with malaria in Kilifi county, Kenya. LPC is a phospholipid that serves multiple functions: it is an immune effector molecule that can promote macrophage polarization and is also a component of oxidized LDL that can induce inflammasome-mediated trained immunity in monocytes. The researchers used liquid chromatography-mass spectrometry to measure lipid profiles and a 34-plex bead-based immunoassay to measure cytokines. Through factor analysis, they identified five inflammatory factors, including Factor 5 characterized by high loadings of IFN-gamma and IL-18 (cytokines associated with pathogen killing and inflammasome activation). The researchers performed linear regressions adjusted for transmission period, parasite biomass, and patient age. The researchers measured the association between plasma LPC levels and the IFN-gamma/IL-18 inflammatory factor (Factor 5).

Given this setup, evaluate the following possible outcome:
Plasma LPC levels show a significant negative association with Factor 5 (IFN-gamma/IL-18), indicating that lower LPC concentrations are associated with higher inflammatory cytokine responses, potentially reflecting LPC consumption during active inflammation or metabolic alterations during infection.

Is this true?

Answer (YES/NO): NO